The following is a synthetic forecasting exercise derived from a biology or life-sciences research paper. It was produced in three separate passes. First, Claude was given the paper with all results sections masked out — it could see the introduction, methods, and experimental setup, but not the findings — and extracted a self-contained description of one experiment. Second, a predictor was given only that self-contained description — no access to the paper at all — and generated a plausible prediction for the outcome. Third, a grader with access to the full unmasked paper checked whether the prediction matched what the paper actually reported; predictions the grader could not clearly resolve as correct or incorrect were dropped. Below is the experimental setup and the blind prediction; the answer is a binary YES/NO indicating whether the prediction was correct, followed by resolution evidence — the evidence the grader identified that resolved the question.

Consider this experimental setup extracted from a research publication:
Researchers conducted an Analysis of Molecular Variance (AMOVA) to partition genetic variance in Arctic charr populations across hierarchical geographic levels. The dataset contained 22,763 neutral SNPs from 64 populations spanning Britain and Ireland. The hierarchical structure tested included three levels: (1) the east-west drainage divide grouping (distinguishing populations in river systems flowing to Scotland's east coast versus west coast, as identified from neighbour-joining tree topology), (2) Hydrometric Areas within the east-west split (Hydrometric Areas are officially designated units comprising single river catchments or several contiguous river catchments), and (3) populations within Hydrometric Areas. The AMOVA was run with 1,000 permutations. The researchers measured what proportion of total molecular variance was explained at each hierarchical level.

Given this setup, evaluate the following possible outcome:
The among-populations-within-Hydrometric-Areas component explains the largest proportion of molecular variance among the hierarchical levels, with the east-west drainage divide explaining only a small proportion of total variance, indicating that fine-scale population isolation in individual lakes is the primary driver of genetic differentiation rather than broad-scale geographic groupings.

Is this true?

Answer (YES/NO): YES